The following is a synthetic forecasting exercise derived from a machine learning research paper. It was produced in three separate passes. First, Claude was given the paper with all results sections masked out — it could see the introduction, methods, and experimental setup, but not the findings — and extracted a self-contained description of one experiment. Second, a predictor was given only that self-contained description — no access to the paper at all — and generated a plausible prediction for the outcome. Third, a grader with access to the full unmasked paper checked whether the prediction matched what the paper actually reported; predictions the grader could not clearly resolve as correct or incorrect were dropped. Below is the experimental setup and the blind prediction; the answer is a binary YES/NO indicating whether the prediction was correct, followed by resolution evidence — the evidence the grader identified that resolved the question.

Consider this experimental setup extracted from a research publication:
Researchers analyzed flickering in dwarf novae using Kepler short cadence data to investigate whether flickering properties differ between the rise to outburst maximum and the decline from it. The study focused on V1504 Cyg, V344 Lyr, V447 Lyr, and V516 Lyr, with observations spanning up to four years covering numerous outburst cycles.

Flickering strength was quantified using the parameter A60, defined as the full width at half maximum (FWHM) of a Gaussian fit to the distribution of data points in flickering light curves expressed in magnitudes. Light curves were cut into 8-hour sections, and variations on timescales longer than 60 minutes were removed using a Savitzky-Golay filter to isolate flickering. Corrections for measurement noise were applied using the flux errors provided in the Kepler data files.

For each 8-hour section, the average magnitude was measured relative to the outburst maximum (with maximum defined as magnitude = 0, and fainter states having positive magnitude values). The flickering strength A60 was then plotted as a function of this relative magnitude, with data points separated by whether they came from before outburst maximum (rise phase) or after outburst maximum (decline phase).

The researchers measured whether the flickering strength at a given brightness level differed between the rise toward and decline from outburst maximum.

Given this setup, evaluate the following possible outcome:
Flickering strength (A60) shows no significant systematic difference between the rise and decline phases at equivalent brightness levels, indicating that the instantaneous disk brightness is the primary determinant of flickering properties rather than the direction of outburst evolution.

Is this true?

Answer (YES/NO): NO